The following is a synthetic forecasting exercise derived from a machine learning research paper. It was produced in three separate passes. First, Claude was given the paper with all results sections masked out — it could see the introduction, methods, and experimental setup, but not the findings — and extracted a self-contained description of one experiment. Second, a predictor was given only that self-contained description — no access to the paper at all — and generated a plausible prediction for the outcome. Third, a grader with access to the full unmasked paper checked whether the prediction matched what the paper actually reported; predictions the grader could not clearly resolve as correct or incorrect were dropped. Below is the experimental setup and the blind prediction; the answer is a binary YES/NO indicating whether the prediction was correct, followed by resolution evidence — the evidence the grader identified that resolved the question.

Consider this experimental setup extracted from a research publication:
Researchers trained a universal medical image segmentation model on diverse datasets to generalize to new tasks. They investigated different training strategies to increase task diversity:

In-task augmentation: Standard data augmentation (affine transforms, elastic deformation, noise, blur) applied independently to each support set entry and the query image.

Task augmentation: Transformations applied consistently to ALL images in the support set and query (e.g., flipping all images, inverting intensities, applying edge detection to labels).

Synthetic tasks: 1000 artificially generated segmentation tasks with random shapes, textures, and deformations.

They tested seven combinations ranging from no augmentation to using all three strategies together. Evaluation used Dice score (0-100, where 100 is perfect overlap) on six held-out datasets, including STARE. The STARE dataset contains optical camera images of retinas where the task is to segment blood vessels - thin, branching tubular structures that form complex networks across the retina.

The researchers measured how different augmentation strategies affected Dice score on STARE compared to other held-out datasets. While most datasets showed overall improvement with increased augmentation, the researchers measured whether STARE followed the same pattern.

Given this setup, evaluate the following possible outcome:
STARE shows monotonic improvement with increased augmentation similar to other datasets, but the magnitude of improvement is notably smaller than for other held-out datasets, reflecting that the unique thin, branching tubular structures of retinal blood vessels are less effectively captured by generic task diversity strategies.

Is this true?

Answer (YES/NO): NO